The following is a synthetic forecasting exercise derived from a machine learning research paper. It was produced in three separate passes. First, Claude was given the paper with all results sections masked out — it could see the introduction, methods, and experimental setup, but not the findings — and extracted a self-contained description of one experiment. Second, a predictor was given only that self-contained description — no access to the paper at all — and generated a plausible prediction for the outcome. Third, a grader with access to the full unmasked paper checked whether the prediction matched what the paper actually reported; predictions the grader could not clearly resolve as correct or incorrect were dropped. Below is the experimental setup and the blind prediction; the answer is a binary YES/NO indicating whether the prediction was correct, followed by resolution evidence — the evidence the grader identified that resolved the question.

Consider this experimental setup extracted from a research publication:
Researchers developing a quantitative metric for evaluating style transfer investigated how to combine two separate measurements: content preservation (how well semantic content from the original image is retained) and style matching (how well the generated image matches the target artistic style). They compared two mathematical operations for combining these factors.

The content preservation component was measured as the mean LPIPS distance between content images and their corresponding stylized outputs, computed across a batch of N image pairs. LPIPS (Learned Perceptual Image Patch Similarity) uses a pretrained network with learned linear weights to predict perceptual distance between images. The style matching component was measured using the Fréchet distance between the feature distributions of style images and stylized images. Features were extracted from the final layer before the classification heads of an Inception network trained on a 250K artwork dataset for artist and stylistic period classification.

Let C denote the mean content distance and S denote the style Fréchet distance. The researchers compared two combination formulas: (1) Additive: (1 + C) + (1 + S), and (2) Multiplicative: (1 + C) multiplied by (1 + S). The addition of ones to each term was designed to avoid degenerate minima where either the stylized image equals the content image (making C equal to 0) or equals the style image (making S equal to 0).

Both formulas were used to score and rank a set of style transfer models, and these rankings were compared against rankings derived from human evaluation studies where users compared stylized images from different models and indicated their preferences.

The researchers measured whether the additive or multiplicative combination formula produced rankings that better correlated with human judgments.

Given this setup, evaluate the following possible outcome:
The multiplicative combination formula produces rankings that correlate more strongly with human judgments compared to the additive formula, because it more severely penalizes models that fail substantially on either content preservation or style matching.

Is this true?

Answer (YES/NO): NO